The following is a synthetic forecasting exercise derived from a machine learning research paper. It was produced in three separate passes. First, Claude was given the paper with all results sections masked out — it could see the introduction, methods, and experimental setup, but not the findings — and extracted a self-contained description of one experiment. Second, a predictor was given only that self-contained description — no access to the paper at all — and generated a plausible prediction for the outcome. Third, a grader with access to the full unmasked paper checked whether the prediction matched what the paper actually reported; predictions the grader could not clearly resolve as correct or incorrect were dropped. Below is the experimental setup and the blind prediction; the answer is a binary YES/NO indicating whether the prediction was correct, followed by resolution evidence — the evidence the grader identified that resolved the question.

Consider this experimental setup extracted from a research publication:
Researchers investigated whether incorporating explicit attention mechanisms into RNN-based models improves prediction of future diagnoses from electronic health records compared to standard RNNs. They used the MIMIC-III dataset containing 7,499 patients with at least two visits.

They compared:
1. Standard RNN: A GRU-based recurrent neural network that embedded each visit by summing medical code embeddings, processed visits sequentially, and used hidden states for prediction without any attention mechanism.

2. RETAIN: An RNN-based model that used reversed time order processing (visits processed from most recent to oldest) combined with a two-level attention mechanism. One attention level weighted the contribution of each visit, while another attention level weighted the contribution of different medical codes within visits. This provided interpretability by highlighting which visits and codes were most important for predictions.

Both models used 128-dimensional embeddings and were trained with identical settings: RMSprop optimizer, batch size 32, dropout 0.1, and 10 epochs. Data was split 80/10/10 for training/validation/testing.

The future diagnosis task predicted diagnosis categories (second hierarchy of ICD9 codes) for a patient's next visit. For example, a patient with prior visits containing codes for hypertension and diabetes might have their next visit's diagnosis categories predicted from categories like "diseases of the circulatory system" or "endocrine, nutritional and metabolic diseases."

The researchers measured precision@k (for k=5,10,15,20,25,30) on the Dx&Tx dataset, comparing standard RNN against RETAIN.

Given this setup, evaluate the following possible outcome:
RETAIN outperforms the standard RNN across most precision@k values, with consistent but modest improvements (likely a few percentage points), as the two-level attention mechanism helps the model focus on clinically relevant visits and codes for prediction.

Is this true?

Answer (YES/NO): YES